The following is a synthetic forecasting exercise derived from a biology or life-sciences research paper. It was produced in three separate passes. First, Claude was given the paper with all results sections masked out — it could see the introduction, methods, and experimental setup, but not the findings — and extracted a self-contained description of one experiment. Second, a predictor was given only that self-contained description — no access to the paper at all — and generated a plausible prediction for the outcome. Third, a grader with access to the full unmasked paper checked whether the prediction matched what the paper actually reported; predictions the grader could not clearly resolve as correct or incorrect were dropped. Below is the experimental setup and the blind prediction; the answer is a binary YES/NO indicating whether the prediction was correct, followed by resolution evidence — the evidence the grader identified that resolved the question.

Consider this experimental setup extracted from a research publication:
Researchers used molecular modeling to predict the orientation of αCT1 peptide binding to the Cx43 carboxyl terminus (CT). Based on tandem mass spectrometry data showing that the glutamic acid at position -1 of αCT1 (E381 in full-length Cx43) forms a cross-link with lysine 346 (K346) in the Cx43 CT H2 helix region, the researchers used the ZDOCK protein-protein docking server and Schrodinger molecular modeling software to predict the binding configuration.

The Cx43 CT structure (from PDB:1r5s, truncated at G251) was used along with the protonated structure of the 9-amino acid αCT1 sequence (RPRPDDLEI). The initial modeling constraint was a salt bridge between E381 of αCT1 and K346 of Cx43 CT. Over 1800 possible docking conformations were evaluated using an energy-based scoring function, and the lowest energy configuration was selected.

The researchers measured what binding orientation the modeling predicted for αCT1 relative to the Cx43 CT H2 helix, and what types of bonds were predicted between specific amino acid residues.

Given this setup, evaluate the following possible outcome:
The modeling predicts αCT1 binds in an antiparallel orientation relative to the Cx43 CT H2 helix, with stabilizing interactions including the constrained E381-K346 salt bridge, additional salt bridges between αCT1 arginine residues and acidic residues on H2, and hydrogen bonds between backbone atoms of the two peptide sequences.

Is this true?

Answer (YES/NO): NO